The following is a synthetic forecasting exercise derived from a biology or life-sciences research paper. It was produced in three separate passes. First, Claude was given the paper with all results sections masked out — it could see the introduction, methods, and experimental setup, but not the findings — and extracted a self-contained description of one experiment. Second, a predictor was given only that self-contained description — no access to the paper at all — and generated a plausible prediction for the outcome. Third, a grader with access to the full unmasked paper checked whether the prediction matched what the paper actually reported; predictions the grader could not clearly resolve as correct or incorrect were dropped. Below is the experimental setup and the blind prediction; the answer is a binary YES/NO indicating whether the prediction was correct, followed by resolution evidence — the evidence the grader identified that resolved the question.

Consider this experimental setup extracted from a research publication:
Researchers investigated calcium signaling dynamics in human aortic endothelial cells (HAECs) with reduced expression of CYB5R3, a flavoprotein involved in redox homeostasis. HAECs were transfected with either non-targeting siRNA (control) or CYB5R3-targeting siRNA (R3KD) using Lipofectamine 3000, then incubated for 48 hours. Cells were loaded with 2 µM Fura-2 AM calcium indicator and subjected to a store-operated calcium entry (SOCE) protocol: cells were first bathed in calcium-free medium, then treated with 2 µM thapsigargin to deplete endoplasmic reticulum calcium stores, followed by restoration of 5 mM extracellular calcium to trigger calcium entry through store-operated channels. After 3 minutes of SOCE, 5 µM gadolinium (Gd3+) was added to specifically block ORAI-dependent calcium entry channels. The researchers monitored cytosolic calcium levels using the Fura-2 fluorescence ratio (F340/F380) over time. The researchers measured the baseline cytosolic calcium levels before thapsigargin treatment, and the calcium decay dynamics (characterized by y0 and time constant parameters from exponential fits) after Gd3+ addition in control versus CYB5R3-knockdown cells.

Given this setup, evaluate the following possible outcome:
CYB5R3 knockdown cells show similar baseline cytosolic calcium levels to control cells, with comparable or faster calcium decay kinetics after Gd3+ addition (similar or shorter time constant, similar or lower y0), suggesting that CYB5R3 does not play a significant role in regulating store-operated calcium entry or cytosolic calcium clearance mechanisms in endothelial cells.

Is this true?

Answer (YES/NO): NO